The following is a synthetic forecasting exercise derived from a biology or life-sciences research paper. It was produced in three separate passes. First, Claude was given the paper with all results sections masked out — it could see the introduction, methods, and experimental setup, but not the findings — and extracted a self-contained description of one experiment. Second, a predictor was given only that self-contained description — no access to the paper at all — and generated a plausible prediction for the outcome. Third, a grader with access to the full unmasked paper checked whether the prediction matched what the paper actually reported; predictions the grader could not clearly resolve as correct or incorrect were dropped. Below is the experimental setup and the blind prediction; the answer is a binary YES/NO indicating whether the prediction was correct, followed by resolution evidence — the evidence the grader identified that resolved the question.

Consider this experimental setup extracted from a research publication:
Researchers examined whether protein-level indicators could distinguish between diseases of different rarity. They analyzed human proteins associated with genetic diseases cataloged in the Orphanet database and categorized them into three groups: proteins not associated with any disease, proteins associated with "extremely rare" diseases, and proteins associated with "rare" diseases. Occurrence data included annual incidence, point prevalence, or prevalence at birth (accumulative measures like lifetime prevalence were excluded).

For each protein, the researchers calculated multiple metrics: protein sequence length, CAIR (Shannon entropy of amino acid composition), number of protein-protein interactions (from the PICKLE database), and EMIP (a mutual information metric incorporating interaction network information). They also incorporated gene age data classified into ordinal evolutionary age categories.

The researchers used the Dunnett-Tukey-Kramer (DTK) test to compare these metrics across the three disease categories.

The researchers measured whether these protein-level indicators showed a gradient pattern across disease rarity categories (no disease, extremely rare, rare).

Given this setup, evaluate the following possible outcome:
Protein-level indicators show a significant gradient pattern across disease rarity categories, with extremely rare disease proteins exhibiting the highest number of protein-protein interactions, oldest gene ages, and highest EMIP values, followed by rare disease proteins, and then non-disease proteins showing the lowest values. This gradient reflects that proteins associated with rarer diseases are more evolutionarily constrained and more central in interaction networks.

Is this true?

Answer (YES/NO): NO